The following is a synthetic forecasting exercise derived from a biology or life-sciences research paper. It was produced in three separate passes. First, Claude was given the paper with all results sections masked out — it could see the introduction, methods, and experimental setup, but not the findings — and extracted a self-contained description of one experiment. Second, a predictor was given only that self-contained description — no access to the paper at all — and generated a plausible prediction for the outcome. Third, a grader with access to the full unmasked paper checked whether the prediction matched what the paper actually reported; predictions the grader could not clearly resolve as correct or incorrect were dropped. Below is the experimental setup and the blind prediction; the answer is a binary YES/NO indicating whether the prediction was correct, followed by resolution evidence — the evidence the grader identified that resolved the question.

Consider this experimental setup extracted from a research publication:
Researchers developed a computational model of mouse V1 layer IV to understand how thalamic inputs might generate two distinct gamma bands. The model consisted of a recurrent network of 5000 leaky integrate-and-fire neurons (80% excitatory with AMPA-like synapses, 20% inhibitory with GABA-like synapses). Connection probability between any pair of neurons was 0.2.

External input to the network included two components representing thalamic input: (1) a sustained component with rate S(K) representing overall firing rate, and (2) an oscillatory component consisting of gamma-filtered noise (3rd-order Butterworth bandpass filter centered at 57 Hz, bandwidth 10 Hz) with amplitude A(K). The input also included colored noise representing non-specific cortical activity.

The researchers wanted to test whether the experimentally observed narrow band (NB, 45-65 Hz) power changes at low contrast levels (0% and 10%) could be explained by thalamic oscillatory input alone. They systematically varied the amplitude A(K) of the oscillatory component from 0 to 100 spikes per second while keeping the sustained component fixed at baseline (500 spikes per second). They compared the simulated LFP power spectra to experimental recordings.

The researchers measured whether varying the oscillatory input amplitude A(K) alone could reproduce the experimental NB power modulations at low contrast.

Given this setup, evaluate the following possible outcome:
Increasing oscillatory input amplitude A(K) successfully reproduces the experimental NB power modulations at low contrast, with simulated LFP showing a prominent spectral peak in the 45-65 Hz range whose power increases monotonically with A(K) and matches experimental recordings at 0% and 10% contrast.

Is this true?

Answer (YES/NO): YES